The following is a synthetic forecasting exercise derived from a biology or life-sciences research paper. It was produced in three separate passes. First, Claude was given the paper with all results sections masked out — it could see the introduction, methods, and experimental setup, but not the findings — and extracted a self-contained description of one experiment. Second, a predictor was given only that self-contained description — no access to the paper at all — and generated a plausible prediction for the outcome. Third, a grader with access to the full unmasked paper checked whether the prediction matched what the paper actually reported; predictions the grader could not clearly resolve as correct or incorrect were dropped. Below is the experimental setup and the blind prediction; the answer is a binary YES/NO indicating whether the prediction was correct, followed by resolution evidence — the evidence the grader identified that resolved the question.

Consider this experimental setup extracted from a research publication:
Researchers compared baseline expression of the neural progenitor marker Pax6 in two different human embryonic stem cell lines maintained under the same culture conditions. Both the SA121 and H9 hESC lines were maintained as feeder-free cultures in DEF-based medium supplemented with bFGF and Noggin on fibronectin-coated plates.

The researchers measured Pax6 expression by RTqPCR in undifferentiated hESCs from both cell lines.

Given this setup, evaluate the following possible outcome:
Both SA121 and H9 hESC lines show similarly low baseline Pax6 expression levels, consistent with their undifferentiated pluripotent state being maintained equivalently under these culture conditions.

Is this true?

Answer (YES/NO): NO